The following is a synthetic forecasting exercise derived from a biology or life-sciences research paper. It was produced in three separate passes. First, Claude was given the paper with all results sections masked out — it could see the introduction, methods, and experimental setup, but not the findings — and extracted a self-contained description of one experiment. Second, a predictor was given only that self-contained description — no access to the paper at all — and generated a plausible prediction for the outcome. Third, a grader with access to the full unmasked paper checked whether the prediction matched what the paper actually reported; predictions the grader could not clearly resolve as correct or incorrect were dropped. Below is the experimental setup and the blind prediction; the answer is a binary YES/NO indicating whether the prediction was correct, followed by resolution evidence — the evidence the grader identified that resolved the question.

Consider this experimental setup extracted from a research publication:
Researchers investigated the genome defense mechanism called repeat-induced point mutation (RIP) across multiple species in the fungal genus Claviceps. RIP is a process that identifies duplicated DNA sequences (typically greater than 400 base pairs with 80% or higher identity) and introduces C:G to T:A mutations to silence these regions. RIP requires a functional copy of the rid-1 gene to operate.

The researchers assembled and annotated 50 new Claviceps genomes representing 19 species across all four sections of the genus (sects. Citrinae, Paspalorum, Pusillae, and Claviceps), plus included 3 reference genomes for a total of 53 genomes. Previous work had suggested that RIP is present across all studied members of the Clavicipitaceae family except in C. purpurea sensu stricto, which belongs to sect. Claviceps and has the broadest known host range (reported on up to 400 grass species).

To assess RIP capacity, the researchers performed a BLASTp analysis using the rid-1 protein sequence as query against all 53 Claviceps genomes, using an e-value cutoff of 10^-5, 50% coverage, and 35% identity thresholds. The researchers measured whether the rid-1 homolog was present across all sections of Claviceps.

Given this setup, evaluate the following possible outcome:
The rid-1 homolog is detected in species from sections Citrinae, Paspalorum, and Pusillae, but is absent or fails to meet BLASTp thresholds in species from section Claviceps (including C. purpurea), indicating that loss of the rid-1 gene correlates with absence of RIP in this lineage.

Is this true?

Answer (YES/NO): YES